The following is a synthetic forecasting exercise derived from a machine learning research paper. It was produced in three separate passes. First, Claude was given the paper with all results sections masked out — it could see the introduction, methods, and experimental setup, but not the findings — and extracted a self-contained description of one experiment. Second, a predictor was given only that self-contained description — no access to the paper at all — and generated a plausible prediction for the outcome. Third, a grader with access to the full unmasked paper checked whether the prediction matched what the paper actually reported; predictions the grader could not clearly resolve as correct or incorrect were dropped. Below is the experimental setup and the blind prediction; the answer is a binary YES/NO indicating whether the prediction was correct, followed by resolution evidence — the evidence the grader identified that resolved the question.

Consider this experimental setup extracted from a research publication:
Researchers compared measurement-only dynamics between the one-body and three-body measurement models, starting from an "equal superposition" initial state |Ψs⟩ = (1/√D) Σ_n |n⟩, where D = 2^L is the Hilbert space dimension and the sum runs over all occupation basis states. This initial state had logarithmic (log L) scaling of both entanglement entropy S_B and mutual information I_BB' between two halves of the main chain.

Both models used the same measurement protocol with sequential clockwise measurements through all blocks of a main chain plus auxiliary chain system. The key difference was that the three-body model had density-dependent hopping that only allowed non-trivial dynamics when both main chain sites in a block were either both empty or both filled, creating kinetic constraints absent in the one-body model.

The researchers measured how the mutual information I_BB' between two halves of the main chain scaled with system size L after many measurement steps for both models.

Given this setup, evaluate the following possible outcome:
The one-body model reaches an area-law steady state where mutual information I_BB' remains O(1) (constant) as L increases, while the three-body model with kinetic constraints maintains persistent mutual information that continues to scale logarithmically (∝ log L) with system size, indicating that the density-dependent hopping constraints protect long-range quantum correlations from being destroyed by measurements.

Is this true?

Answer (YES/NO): NO